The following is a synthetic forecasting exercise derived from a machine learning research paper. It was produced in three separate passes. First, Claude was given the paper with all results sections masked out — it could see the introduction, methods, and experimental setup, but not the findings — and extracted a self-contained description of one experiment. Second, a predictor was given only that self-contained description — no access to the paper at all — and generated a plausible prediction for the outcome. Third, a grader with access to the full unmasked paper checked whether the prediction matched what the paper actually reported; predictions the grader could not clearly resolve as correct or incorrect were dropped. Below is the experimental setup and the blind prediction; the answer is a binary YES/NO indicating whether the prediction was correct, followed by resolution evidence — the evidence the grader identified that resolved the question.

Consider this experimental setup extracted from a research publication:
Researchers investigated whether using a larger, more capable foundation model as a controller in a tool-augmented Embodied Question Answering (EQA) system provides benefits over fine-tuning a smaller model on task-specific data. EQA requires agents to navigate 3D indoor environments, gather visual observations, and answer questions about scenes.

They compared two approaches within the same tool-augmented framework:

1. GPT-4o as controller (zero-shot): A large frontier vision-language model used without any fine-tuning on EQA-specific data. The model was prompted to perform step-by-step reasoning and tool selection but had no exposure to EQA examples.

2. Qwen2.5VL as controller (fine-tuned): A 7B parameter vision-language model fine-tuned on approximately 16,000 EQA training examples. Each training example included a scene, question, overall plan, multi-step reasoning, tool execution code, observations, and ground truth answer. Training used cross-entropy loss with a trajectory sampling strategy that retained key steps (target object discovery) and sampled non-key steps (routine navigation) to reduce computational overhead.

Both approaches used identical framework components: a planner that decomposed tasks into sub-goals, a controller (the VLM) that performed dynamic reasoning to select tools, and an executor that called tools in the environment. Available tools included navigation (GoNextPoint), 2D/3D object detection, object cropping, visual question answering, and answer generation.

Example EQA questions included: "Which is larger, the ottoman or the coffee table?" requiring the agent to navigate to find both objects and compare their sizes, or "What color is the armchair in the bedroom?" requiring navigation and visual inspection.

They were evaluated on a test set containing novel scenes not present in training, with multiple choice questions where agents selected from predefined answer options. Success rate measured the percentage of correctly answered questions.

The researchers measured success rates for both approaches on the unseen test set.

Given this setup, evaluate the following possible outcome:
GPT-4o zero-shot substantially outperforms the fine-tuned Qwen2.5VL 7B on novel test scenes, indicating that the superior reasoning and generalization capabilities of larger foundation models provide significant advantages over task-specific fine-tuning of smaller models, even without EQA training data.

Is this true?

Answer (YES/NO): NO